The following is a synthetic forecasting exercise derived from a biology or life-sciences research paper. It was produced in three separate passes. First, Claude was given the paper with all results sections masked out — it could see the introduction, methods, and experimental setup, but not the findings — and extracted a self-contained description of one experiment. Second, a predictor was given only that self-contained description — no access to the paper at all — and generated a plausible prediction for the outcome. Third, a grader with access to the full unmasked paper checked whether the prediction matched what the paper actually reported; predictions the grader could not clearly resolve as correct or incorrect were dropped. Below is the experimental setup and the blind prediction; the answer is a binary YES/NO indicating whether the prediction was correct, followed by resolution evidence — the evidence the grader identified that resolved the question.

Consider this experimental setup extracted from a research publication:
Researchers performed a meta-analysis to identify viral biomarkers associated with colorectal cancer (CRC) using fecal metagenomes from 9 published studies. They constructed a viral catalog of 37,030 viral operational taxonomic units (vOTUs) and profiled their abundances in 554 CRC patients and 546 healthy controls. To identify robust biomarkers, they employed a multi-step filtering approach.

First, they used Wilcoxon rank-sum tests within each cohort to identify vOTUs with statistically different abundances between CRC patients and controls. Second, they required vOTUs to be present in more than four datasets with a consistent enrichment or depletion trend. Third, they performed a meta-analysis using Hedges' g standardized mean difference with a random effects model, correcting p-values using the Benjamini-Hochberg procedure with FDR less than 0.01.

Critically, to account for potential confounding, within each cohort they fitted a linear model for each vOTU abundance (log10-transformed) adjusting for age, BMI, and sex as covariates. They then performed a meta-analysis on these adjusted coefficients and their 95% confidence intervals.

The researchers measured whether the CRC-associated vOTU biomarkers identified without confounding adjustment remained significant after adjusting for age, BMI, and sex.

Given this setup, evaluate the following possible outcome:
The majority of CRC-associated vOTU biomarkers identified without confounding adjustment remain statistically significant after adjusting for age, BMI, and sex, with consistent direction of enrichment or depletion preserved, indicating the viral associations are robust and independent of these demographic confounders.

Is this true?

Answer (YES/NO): YES